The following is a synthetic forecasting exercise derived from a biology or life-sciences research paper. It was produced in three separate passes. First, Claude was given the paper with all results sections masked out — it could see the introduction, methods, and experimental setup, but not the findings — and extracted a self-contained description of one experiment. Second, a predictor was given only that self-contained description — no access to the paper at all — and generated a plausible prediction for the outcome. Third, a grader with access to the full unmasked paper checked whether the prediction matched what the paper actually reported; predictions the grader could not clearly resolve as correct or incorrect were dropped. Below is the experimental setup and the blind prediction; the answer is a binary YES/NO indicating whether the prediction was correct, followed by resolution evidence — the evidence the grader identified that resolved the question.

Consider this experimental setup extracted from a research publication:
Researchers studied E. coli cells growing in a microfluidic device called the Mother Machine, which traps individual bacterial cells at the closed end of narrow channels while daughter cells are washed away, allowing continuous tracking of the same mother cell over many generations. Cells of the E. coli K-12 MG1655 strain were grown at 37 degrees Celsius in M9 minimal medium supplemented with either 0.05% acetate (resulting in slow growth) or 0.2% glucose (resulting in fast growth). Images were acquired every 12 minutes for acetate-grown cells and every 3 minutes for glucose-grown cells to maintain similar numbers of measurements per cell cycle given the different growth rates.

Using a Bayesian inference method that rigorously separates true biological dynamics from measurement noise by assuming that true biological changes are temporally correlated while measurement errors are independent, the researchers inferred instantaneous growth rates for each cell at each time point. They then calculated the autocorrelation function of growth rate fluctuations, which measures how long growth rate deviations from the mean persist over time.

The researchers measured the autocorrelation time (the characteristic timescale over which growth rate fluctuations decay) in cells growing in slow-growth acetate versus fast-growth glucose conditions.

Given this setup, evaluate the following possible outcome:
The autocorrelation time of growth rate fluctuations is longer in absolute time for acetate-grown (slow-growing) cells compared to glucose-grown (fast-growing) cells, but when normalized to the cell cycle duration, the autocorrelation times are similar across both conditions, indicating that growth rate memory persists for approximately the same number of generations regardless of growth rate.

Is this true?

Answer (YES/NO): NO